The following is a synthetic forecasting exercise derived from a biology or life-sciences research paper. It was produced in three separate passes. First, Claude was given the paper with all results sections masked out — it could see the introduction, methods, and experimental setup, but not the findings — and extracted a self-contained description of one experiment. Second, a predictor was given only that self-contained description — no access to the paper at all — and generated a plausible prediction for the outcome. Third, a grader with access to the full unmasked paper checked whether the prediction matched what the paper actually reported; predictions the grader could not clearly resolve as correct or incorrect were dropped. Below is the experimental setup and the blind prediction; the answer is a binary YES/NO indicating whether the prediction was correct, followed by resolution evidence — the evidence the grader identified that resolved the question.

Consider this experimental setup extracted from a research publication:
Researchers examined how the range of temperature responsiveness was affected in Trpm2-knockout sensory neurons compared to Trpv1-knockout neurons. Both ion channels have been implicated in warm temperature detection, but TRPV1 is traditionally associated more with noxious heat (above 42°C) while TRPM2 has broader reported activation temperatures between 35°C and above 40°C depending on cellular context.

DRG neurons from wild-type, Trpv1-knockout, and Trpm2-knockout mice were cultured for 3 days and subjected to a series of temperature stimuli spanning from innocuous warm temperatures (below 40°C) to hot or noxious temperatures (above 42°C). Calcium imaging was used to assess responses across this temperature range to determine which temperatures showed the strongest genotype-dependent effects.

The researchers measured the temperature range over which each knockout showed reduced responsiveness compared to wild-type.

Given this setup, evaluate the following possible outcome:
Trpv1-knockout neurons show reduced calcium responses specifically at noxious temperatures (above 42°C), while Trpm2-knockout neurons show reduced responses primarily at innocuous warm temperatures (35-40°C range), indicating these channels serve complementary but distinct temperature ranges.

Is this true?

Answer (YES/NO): NO